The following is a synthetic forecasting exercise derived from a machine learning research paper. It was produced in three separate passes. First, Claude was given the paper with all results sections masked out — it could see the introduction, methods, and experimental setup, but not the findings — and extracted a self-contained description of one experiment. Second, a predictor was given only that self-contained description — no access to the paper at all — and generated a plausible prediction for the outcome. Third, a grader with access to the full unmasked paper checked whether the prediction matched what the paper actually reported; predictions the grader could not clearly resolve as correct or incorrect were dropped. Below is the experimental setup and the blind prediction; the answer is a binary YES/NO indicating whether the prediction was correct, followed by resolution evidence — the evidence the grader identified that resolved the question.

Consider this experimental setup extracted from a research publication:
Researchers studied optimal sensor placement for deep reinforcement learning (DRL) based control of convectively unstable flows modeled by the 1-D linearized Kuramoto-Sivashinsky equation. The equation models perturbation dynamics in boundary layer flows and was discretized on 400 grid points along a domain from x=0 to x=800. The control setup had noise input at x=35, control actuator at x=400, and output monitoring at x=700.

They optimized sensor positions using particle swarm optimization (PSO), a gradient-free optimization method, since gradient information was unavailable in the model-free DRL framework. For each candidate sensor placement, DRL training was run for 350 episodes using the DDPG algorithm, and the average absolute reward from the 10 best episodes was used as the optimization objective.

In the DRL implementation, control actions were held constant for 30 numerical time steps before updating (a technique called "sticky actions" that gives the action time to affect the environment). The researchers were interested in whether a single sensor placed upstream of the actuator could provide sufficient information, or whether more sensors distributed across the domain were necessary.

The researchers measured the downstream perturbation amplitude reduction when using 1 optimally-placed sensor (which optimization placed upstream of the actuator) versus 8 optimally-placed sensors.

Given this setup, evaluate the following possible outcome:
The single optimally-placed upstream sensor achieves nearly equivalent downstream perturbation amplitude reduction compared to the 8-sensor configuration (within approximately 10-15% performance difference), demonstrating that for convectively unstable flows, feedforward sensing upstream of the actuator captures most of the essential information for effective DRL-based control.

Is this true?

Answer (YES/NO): NO